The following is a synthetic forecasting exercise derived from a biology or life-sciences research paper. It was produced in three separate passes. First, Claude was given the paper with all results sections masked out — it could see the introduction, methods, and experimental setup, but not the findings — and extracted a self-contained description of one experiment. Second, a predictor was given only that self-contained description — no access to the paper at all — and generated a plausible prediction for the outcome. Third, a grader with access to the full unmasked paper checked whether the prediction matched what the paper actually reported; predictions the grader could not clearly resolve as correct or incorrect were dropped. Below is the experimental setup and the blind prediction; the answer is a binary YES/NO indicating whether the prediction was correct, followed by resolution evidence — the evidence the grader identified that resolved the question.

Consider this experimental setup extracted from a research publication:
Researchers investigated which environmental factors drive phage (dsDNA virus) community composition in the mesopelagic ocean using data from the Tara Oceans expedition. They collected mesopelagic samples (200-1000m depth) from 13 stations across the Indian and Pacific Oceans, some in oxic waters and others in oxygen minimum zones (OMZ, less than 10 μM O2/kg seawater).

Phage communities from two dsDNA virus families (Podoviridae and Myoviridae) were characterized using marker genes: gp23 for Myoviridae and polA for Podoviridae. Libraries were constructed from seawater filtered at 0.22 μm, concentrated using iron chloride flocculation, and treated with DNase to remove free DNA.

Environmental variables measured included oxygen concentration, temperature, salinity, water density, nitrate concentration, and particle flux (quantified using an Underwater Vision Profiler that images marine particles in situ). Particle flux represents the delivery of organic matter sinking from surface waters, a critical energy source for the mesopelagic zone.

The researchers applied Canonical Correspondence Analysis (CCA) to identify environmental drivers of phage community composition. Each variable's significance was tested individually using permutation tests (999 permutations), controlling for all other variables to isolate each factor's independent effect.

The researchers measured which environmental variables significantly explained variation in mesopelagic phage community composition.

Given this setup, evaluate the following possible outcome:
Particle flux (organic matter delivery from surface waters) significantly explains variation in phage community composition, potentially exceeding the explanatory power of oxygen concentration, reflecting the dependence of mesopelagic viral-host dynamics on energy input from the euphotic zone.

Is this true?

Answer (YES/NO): NO